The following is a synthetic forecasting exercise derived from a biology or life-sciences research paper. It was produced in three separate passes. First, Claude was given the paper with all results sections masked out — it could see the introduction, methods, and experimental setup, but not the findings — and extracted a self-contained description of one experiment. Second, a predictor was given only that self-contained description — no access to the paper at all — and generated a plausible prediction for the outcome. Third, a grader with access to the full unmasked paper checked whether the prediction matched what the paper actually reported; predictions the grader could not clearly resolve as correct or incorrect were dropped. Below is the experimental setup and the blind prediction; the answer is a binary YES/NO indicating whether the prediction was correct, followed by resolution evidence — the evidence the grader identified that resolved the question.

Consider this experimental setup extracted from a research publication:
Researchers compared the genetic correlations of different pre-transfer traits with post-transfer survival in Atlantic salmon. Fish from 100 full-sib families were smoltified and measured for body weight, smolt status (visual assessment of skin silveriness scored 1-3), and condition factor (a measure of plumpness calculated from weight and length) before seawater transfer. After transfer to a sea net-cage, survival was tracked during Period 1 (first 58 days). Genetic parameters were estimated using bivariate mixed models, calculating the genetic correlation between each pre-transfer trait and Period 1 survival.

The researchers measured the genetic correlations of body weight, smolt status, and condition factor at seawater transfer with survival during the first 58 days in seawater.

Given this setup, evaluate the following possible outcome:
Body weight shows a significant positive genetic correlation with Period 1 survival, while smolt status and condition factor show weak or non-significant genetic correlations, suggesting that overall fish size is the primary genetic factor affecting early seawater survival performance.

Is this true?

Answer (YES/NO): YES